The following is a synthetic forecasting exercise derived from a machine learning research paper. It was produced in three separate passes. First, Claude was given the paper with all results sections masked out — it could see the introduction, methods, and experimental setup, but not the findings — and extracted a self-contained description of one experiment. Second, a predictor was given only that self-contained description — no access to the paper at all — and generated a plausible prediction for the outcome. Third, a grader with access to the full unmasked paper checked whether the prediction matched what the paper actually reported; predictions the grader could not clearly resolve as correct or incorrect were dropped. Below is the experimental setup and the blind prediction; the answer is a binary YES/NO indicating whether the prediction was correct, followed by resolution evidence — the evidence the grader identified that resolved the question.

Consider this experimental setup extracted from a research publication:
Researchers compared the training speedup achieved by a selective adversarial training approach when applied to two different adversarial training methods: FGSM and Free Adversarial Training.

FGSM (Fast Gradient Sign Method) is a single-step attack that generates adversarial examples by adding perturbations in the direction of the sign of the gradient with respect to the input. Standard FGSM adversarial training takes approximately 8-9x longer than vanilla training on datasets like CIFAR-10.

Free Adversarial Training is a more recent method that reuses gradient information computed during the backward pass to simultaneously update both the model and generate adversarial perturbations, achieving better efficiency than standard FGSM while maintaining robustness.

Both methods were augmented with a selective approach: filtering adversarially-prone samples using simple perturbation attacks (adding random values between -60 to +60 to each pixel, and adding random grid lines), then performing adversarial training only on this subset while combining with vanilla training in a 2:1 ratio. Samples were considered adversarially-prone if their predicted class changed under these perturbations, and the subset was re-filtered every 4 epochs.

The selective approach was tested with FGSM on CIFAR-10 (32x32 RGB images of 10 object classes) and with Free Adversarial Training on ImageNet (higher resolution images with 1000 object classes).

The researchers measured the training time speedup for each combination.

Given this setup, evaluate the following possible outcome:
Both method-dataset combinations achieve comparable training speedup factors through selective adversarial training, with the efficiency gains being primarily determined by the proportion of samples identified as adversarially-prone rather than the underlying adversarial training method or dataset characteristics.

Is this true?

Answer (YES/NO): NO